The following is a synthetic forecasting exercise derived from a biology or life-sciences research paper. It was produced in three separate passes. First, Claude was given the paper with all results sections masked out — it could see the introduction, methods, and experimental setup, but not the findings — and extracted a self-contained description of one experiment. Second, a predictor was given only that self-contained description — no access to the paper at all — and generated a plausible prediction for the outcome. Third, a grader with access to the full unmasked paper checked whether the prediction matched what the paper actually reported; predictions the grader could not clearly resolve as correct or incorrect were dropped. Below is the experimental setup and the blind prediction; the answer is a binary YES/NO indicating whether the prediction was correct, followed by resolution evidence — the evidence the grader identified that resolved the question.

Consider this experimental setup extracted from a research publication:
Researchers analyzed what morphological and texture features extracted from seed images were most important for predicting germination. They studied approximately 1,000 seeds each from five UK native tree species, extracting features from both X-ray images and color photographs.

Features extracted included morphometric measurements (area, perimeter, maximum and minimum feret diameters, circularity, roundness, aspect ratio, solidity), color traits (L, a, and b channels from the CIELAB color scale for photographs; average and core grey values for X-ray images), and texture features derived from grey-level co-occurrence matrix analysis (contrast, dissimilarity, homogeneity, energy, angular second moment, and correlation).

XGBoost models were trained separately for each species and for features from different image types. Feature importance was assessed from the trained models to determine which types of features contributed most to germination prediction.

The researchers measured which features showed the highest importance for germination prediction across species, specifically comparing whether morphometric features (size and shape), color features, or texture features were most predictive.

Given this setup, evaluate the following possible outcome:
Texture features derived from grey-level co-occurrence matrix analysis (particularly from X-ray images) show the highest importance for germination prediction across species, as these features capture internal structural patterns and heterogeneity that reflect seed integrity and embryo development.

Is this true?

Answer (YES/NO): NO